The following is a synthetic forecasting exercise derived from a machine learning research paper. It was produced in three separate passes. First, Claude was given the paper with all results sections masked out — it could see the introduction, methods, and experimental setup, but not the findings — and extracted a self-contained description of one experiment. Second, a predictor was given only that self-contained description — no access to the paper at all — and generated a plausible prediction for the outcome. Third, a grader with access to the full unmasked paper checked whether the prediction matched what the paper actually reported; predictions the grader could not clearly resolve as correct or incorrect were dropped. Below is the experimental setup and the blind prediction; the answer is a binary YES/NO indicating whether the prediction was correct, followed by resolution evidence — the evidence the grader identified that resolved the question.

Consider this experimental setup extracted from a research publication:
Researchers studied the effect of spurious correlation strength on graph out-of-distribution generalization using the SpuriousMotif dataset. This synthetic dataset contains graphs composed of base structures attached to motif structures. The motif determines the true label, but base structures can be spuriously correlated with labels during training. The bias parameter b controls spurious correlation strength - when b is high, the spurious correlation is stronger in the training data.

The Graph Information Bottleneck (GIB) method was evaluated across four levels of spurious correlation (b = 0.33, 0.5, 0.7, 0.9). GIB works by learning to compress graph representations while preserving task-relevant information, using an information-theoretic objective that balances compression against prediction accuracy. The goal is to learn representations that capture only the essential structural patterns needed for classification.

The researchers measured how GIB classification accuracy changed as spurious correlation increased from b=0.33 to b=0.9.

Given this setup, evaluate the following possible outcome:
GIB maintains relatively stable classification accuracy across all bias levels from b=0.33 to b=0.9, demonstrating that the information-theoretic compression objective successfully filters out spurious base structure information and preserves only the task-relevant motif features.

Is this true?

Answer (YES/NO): NO